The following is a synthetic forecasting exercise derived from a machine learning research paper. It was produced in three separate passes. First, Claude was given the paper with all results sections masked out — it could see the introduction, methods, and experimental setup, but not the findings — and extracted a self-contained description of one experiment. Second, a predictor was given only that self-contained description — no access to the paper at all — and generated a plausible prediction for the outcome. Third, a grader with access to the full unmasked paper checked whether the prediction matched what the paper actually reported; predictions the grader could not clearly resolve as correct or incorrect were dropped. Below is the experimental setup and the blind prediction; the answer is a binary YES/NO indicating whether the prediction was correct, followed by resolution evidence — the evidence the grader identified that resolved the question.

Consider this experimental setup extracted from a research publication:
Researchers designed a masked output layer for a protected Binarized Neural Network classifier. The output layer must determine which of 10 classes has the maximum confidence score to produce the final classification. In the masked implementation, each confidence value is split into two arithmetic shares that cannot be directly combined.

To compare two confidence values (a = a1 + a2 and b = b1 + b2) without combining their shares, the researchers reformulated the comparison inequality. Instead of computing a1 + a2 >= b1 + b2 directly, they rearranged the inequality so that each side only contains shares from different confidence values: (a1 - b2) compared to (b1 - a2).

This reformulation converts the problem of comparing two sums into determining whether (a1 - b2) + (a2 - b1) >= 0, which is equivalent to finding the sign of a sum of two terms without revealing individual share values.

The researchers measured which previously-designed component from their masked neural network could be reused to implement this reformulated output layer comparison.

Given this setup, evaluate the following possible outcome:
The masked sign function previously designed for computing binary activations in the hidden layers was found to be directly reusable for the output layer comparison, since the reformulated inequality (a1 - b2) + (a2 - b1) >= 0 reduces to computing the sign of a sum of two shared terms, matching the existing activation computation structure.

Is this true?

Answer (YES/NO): YES